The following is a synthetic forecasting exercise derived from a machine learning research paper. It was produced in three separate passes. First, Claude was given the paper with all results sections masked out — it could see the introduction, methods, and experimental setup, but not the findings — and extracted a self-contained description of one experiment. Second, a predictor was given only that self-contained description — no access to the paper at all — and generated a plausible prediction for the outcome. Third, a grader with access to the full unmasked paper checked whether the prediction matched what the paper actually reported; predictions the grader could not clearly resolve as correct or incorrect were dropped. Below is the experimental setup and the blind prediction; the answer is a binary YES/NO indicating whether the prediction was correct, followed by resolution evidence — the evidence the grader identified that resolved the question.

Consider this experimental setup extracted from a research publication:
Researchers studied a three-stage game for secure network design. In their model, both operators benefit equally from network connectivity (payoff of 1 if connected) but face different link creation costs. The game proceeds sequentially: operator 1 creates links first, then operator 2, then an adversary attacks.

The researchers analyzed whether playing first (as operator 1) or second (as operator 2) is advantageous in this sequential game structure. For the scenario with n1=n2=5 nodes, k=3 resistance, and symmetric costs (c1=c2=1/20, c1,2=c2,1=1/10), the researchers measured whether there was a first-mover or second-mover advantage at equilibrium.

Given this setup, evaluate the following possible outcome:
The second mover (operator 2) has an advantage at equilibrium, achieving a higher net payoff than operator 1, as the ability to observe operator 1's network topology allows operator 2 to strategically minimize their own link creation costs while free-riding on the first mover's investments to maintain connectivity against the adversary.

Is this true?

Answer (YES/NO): NO